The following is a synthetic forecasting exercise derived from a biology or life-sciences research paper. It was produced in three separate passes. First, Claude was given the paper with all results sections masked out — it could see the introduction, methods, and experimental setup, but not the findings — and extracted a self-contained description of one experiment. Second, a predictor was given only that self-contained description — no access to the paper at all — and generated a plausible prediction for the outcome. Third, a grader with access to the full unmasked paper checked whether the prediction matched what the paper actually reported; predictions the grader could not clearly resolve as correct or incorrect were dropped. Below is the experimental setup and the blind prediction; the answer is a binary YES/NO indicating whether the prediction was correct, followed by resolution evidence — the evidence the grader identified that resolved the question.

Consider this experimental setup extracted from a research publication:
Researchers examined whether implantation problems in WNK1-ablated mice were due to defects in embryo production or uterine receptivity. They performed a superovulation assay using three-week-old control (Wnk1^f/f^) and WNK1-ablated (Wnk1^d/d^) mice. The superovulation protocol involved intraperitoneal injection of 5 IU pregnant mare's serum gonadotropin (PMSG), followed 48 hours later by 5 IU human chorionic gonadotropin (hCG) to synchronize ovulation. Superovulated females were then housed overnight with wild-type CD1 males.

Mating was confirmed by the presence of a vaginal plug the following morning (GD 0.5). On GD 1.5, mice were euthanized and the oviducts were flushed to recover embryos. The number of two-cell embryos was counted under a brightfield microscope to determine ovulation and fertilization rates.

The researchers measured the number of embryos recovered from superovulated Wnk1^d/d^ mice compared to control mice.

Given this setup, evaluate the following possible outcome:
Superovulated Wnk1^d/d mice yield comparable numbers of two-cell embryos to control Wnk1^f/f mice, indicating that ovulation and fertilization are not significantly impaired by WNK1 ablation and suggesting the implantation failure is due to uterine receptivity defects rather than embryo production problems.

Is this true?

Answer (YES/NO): YES